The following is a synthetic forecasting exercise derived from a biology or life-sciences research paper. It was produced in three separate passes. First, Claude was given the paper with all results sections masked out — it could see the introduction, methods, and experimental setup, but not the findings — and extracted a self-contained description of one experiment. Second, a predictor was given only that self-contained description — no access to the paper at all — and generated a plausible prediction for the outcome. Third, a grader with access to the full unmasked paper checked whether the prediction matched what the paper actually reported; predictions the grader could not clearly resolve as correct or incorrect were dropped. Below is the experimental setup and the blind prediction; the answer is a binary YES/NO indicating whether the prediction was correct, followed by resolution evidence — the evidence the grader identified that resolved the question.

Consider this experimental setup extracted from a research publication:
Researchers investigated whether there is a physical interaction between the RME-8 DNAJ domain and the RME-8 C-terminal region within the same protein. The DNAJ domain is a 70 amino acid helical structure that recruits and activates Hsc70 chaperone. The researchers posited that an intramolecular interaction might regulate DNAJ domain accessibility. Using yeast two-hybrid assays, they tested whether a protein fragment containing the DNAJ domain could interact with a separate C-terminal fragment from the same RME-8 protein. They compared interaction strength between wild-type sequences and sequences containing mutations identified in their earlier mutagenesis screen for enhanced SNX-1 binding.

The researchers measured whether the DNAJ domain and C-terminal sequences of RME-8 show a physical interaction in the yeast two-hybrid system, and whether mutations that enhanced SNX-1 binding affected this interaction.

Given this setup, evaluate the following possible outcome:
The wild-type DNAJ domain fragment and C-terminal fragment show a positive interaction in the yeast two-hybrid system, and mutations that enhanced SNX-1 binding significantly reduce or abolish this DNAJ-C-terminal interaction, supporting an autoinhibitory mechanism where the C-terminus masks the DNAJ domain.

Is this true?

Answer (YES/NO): YES